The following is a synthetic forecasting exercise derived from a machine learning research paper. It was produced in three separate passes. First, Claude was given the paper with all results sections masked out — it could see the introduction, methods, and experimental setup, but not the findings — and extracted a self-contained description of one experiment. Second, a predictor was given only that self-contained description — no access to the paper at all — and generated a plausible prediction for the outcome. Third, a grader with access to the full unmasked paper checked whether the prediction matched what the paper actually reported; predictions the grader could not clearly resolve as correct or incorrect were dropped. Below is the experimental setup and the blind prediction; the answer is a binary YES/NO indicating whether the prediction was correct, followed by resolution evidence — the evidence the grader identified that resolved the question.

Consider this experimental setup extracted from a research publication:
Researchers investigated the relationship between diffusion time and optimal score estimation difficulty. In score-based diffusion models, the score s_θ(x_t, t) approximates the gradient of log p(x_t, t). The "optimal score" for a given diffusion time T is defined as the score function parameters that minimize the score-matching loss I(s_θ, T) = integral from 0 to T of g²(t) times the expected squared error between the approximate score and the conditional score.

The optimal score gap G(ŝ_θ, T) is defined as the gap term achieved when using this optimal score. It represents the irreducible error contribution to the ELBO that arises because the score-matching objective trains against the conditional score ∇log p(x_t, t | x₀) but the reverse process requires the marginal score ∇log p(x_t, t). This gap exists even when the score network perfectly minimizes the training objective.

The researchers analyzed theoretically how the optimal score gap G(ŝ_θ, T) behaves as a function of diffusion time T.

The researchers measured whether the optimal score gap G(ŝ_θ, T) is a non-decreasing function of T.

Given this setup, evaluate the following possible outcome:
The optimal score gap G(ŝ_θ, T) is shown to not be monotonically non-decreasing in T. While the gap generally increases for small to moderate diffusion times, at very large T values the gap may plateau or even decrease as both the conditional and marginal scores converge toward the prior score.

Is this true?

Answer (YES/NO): NO